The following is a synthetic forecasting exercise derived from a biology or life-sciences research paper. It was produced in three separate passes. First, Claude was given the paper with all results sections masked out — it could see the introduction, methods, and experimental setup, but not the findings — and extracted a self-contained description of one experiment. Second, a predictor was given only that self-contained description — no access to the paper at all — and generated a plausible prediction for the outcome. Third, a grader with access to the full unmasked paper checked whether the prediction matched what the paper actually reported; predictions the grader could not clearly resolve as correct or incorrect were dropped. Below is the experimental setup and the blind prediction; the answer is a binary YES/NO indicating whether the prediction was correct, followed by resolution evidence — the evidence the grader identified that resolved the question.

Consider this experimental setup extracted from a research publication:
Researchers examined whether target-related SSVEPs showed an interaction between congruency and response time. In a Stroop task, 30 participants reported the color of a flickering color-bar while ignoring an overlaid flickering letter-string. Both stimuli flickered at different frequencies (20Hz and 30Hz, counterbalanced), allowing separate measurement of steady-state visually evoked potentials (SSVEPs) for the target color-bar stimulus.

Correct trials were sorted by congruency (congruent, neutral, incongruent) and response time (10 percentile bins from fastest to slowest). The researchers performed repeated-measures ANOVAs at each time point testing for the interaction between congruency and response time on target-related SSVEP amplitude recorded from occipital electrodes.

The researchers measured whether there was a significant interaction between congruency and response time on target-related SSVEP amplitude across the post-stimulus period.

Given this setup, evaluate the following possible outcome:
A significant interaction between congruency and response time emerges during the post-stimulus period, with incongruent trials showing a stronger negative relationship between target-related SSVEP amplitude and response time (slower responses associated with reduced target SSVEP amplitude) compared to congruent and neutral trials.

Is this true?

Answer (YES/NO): NO